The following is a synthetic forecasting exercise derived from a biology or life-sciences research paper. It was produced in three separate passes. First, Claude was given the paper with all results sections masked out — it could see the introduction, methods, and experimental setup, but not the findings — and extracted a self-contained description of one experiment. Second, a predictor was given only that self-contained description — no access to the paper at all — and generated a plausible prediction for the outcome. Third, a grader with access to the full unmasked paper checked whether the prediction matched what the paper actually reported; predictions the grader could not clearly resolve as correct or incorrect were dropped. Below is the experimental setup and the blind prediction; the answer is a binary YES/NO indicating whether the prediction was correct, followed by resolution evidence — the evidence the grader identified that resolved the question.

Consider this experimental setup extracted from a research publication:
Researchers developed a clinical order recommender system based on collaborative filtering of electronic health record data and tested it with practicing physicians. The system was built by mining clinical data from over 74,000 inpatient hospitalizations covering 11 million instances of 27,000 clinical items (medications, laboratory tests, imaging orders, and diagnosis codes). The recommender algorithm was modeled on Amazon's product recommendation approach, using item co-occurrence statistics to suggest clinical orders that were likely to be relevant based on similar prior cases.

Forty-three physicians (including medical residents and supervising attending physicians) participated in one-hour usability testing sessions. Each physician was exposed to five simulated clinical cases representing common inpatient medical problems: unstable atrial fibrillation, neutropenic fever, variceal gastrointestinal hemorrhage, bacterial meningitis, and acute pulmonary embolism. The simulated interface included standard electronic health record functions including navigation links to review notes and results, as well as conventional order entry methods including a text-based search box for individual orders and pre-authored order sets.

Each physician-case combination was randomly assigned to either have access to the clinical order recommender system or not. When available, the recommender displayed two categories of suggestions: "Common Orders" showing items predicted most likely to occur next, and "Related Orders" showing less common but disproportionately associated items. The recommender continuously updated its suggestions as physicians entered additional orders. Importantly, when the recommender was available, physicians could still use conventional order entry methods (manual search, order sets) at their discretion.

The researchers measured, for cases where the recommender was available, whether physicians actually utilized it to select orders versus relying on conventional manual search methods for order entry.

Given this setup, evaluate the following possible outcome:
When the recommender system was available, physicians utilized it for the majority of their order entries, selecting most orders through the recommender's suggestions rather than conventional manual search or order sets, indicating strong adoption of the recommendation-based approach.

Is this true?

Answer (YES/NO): YES